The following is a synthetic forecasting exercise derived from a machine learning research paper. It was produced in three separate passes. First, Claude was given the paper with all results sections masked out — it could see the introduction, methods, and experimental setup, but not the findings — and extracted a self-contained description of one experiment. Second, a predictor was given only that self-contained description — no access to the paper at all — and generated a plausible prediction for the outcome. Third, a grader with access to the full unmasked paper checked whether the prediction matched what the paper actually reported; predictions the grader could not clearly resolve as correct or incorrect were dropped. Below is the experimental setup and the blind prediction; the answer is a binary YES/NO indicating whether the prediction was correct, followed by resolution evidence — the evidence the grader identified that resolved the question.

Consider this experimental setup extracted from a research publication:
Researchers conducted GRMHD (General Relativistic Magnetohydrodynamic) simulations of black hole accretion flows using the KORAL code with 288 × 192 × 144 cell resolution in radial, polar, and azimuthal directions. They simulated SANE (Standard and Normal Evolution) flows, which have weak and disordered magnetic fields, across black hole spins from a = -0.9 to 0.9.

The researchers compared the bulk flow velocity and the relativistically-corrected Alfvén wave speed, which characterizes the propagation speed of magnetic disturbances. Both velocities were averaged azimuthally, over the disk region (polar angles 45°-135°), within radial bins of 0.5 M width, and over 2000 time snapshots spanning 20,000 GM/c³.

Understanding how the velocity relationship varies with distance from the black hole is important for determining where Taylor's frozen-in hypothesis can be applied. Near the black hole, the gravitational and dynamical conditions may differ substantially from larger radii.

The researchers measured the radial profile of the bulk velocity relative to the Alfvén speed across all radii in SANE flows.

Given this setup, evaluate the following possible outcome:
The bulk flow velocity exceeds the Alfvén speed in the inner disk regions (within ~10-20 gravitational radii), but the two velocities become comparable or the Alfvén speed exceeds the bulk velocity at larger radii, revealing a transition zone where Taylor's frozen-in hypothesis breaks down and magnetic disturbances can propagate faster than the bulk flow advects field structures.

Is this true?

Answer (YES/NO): NO